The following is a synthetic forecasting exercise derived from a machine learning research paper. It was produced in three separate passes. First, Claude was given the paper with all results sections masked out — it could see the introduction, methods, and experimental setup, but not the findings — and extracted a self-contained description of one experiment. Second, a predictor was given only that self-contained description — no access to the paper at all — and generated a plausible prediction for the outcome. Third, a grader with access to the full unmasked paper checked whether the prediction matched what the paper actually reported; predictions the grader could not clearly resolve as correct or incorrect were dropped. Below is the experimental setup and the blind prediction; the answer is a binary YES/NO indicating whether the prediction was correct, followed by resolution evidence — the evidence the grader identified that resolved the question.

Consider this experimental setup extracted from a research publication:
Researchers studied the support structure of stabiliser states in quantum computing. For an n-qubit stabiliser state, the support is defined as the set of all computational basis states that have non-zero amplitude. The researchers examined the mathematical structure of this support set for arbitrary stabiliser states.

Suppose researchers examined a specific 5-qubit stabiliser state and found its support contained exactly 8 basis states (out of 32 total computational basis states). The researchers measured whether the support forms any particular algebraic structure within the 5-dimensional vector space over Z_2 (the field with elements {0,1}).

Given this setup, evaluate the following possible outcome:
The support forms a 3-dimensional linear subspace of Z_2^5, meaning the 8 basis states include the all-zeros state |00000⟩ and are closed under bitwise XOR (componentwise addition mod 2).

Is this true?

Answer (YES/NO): NO